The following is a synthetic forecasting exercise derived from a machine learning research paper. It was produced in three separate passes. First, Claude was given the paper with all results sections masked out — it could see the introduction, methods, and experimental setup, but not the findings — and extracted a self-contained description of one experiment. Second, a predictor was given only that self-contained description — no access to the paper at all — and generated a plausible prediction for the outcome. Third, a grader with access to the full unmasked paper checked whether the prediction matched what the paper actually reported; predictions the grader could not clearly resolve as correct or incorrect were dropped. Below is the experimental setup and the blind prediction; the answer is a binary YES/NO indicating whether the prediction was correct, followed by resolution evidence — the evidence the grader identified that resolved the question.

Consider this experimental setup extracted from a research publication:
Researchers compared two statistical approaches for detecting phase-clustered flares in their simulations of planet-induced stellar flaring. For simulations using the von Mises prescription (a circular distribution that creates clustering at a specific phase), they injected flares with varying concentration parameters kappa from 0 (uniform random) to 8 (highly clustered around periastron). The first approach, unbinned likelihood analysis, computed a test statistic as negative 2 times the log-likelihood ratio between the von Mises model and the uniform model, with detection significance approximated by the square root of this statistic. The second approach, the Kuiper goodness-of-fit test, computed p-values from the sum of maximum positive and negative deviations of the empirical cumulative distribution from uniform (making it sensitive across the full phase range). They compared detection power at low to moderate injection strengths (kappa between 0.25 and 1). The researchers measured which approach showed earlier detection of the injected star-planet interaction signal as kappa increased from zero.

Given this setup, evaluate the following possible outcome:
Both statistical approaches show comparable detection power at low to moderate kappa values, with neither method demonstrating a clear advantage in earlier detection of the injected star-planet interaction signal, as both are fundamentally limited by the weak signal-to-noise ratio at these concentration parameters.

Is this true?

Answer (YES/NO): NO